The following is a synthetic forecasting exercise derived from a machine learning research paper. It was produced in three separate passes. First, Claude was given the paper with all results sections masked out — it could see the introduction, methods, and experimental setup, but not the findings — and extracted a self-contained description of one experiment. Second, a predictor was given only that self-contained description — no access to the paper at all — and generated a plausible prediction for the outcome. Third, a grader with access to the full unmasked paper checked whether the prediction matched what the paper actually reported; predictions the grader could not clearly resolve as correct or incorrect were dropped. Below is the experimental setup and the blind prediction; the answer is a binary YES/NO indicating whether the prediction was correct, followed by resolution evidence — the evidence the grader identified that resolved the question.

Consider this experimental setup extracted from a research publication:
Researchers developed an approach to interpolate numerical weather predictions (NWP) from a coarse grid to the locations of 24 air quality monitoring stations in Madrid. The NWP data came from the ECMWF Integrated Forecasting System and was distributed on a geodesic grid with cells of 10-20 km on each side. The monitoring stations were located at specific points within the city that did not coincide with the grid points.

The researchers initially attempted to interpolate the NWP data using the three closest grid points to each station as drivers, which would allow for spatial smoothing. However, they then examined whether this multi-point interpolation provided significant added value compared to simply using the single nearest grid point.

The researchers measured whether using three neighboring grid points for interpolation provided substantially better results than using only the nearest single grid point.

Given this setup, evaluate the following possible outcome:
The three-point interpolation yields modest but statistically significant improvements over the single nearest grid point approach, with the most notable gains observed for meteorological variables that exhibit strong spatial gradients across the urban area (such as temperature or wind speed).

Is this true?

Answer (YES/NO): NO